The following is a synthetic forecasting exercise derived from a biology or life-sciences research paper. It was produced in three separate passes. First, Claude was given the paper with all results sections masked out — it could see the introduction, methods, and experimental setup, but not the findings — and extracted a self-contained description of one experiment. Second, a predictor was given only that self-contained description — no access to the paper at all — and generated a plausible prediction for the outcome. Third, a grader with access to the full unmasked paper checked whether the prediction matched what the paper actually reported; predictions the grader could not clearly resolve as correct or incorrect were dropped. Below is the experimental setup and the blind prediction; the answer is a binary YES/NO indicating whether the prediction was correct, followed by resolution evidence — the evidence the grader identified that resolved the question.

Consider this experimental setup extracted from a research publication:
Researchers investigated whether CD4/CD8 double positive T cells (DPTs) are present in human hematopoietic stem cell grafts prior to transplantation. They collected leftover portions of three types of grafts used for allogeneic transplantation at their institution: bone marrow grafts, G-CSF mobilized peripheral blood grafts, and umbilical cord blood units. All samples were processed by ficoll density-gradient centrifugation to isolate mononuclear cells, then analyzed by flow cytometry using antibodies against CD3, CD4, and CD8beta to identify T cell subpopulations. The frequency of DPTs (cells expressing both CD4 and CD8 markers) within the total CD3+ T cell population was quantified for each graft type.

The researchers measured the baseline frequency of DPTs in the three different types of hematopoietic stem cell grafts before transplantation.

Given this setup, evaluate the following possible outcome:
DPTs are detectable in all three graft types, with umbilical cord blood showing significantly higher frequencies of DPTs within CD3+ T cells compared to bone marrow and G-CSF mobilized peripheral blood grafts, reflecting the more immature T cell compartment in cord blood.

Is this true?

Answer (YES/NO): NO